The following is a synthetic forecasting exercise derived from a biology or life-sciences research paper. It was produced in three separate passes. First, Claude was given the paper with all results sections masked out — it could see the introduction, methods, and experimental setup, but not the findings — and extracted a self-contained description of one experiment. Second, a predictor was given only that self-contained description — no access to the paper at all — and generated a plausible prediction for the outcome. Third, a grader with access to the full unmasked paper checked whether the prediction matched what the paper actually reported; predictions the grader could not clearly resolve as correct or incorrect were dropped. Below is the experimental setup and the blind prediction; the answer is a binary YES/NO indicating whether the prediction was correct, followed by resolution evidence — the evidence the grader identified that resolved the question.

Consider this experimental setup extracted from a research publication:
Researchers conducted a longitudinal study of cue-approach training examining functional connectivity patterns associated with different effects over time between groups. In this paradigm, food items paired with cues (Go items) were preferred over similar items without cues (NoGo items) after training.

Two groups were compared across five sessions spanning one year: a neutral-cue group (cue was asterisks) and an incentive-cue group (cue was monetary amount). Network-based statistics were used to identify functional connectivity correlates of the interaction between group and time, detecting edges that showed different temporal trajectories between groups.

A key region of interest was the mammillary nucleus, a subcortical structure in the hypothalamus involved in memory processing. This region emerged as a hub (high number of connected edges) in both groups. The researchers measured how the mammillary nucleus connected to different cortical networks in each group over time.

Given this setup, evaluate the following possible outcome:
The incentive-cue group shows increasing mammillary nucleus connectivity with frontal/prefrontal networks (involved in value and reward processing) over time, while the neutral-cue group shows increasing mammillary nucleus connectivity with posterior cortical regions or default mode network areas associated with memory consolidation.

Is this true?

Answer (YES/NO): NO